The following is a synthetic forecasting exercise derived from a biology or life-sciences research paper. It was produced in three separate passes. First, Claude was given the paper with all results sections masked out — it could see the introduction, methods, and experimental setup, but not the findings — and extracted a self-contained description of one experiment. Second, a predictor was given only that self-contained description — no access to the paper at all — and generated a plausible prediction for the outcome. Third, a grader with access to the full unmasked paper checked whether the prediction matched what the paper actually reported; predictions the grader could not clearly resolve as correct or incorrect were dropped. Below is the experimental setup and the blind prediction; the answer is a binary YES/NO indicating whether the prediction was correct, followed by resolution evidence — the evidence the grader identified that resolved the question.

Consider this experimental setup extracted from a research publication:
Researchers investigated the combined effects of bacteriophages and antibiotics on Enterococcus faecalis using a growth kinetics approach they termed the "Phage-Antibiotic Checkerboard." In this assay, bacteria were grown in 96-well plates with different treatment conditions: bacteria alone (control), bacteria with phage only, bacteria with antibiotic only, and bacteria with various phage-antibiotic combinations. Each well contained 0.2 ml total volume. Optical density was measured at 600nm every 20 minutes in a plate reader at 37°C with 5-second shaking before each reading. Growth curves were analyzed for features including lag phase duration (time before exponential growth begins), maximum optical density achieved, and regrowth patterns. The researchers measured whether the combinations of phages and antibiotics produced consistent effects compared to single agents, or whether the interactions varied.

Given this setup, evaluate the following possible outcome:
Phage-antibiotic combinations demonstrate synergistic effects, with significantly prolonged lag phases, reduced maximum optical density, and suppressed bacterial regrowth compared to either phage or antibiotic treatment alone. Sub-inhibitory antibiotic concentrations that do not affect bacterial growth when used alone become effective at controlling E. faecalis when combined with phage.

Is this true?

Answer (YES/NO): NO